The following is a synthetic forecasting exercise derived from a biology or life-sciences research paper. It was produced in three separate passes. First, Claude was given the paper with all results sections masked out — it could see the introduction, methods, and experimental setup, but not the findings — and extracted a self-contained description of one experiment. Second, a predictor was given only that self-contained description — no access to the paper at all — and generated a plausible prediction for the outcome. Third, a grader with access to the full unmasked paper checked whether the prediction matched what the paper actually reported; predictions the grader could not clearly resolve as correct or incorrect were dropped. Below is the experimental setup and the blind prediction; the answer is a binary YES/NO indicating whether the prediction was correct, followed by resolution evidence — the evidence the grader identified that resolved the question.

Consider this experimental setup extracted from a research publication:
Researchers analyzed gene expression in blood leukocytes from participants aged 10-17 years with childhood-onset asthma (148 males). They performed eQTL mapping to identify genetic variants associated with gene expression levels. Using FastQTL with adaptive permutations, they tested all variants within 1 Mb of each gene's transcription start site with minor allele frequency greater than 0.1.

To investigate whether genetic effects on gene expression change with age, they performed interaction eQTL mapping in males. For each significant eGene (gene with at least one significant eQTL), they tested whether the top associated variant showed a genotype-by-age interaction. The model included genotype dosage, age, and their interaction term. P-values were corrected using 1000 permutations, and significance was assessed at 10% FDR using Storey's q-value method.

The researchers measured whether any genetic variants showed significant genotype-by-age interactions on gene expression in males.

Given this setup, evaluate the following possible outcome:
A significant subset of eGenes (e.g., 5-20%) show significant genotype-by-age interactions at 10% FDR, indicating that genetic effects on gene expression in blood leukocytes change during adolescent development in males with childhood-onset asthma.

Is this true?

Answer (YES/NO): NO